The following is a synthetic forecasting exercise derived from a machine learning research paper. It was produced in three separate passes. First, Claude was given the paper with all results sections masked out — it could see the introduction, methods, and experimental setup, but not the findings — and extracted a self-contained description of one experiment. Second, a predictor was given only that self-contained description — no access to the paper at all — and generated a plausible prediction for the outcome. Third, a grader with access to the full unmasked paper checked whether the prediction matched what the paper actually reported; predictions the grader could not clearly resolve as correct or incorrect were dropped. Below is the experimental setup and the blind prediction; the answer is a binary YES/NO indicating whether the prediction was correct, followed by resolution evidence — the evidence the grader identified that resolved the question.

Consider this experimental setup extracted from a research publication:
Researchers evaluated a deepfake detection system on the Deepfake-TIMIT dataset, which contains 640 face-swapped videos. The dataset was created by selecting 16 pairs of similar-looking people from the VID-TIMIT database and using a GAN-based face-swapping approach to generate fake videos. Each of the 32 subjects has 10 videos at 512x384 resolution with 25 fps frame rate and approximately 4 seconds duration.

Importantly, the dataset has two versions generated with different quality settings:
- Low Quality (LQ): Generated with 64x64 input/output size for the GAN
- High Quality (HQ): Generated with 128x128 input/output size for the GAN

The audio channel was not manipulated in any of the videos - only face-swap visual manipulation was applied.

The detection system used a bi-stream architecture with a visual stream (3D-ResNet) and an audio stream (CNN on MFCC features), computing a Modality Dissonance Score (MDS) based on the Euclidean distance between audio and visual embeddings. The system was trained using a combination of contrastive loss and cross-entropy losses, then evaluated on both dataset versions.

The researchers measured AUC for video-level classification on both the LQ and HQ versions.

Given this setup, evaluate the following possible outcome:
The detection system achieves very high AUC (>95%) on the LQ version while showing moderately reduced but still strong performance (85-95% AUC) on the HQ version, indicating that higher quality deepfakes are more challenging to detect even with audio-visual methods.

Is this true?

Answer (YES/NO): NO